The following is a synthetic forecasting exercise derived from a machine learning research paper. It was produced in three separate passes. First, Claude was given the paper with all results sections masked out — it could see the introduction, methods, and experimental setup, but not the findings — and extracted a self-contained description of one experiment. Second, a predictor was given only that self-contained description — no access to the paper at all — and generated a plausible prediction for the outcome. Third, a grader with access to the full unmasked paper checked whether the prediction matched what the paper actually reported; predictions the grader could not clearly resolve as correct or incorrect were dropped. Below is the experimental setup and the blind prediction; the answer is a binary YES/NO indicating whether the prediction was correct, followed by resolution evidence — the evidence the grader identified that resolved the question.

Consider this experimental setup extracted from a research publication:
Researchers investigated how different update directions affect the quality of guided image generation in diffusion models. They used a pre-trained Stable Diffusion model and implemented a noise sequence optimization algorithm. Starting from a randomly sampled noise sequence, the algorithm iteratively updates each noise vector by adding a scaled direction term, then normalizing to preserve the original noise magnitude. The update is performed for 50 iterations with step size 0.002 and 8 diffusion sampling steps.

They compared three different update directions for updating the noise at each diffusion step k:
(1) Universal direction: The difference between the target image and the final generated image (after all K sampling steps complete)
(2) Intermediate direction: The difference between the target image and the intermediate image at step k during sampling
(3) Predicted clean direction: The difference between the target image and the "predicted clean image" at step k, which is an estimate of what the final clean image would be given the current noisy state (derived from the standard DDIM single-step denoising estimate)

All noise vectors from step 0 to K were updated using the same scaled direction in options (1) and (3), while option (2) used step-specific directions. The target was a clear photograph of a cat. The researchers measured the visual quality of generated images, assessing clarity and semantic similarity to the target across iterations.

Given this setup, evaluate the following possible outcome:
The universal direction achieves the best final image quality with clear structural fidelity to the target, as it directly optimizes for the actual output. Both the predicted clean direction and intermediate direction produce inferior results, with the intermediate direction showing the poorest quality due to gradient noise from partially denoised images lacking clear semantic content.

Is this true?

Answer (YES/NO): YES